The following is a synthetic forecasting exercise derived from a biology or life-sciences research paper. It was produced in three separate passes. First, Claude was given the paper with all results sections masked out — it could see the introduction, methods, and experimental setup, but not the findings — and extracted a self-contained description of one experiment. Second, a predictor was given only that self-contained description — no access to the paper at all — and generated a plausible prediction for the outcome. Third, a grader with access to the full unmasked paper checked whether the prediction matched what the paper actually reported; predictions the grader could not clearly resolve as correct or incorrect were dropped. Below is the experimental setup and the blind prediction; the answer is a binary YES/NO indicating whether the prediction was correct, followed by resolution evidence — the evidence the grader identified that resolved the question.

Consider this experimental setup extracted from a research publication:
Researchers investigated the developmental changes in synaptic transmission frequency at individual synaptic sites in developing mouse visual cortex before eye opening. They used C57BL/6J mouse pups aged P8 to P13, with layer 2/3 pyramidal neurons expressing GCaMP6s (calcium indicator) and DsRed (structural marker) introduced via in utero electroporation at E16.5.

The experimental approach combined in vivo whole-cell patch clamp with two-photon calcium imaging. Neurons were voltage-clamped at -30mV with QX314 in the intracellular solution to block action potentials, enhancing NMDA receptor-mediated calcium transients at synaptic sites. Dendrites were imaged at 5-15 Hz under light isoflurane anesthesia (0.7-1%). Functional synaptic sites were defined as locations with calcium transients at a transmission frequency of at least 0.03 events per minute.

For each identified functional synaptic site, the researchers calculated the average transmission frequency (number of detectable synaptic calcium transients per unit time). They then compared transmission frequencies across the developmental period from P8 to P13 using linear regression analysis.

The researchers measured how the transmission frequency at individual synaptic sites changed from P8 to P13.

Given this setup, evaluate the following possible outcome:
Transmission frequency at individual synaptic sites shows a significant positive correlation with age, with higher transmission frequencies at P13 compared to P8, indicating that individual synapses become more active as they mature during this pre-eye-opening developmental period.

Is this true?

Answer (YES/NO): YES